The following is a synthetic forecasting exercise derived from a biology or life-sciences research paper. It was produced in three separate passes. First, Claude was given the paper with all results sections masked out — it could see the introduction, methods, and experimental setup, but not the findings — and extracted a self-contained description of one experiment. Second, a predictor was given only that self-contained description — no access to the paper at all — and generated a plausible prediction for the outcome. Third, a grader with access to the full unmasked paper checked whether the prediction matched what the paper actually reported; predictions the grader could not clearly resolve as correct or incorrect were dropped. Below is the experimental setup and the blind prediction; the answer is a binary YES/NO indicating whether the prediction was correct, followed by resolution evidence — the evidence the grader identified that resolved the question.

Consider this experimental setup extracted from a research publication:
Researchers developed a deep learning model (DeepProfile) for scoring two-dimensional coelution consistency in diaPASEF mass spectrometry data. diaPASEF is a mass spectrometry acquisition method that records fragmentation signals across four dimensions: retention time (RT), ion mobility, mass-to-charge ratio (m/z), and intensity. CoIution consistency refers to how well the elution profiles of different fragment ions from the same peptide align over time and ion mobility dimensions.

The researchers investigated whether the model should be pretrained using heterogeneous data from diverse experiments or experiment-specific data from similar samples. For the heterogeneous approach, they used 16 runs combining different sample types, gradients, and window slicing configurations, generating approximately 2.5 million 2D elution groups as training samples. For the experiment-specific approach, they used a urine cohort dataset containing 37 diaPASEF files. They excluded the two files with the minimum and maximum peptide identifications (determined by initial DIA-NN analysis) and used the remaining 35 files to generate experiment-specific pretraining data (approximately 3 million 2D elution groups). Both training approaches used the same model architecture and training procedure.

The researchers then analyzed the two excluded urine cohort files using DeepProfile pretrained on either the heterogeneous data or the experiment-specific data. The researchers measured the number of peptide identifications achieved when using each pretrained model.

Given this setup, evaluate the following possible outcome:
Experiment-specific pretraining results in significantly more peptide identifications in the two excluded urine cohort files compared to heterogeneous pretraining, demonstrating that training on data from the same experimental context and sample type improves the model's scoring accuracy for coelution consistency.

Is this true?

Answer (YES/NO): NO